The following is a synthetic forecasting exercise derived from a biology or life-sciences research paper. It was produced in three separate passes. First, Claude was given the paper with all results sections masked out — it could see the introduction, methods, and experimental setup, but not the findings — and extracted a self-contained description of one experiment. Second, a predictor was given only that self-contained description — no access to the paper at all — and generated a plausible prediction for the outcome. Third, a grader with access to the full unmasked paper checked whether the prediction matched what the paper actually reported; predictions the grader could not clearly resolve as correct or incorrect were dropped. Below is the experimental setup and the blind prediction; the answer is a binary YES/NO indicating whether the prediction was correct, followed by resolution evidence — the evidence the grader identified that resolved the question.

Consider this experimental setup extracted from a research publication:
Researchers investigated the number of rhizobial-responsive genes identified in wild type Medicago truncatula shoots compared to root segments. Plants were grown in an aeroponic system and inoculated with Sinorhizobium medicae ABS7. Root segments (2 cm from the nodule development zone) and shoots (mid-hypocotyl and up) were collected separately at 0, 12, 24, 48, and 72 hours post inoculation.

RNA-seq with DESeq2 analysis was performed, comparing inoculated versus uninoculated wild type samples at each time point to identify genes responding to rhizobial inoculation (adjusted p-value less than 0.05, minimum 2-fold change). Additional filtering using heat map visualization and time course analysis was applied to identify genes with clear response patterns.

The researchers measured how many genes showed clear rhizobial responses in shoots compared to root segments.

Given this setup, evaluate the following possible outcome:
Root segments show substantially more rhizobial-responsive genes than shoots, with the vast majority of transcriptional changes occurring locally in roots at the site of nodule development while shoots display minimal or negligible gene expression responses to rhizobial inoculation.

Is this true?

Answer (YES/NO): YES